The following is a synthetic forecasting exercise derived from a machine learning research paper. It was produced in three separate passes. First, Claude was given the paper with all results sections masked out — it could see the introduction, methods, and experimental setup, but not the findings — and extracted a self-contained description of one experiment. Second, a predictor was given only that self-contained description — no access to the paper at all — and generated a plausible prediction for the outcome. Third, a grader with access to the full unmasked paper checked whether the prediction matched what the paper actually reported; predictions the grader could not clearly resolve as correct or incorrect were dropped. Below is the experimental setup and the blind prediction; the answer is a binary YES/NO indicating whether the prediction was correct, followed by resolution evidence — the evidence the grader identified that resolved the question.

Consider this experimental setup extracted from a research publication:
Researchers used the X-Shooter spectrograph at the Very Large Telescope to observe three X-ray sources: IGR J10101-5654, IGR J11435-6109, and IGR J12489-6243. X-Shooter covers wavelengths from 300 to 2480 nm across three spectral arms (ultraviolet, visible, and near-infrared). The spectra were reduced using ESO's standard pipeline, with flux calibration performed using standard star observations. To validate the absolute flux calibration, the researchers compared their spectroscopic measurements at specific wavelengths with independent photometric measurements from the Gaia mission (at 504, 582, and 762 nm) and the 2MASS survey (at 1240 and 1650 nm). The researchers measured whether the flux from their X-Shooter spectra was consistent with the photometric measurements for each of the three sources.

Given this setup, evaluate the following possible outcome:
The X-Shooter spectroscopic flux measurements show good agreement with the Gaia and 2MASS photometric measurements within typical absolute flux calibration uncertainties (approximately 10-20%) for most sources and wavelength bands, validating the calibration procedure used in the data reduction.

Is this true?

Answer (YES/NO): YES